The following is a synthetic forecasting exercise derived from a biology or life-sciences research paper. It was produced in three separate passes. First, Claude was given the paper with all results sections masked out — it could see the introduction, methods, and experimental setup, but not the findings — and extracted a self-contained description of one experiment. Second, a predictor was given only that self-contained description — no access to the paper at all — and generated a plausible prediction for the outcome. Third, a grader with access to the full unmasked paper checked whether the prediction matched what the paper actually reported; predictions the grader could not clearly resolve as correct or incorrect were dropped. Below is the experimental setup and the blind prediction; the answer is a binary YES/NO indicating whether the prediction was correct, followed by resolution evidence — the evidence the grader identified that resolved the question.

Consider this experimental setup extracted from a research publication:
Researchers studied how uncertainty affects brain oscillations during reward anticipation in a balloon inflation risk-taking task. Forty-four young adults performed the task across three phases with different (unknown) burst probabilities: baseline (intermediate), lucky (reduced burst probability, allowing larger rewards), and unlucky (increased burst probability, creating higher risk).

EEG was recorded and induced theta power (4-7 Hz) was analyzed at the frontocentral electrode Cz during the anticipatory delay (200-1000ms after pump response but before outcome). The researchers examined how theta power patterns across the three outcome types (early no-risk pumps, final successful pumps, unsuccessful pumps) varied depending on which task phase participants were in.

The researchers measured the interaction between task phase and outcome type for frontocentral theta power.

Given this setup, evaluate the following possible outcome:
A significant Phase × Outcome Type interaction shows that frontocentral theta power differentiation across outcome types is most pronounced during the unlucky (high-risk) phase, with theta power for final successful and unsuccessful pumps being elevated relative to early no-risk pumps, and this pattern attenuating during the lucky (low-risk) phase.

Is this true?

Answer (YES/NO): NO